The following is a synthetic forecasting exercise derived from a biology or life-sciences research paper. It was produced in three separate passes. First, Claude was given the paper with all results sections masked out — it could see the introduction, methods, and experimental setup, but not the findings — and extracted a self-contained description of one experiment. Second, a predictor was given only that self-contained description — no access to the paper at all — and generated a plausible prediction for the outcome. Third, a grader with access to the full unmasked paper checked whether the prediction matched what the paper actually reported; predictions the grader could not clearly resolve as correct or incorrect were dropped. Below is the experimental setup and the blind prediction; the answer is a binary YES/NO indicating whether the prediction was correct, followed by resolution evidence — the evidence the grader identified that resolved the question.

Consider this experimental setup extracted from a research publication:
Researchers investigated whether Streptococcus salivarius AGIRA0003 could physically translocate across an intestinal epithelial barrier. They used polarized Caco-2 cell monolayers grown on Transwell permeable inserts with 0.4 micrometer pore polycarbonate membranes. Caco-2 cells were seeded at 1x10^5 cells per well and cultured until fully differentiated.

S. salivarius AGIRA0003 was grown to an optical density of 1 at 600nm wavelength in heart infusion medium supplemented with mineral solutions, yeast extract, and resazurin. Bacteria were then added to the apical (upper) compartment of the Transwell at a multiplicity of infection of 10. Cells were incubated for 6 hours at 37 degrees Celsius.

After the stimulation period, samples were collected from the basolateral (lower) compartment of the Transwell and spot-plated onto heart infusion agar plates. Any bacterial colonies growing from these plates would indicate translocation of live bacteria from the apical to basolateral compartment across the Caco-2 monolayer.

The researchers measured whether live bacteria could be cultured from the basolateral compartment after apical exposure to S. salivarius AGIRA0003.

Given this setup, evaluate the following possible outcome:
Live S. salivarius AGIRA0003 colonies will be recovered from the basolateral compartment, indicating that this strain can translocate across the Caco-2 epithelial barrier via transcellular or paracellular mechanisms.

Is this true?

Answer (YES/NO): YES